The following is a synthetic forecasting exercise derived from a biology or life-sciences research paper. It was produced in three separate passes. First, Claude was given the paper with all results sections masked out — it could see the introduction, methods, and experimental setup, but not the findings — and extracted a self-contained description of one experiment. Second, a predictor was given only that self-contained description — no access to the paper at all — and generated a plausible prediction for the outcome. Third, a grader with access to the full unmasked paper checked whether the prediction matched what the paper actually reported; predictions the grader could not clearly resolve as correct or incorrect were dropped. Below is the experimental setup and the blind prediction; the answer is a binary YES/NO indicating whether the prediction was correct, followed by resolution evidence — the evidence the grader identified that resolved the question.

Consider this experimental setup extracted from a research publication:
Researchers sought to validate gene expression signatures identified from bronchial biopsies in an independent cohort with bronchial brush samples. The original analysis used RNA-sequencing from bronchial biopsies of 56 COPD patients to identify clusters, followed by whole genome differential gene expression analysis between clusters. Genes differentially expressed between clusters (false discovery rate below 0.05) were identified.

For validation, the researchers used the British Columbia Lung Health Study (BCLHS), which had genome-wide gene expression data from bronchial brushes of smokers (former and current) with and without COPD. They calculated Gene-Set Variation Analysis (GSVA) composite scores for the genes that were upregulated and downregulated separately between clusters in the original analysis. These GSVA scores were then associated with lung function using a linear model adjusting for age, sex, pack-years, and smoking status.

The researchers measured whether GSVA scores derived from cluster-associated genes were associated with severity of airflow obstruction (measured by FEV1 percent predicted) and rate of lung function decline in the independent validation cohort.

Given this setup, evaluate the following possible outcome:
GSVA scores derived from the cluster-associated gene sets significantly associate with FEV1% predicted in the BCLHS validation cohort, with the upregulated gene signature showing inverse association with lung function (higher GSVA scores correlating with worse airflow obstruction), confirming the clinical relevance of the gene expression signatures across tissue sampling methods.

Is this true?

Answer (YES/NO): NO